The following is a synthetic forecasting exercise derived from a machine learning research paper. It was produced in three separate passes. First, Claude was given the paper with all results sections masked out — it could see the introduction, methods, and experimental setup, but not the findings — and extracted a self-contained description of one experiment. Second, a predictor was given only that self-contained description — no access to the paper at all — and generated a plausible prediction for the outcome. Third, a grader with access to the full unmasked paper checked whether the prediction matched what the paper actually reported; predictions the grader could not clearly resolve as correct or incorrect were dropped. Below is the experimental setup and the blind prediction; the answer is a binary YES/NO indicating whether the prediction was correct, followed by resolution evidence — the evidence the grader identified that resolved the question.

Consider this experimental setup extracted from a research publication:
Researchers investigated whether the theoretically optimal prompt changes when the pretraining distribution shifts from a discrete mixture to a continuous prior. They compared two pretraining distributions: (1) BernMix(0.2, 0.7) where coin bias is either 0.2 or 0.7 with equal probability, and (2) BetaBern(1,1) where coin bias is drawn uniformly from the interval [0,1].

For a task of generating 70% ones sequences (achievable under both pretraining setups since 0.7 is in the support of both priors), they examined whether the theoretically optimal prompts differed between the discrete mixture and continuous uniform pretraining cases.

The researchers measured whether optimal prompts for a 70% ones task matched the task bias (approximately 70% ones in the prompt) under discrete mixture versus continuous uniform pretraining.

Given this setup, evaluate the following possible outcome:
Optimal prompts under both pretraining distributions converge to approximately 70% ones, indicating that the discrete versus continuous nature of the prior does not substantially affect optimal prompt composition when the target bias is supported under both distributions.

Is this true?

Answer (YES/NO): NO